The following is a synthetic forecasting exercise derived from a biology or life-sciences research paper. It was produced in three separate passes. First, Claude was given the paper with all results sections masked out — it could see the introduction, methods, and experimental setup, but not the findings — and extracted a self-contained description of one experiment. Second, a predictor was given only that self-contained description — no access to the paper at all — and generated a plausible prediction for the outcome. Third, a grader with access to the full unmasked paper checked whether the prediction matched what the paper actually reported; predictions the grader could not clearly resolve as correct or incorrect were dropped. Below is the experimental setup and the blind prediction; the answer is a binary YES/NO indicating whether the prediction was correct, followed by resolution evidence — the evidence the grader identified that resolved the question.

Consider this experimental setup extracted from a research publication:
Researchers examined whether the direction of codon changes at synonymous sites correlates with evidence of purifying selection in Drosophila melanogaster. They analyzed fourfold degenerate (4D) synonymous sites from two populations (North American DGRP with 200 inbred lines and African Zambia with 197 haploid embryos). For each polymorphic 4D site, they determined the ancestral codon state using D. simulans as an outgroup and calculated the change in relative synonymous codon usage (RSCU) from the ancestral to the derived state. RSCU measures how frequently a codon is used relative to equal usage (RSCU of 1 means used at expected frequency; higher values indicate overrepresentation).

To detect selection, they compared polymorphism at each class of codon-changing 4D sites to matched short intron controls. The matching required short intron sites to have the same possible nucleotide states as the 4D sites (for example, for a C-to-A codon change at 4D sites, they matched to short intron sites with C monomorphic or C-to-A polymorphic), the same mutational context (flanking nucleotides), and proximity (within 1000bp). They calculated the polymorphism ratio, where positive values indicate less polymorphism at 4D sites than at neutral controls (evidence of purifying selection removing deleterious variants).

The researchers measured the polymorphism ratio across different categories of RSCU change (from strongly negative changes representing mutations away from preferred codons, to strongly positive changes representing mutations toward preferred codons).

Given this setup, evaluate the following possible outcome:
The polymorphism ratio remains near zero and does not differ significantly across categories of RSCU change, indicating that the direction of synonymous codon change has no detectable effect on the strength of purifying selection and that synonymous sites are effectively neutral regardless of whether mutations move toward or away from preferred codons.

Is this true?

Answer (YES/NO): NO